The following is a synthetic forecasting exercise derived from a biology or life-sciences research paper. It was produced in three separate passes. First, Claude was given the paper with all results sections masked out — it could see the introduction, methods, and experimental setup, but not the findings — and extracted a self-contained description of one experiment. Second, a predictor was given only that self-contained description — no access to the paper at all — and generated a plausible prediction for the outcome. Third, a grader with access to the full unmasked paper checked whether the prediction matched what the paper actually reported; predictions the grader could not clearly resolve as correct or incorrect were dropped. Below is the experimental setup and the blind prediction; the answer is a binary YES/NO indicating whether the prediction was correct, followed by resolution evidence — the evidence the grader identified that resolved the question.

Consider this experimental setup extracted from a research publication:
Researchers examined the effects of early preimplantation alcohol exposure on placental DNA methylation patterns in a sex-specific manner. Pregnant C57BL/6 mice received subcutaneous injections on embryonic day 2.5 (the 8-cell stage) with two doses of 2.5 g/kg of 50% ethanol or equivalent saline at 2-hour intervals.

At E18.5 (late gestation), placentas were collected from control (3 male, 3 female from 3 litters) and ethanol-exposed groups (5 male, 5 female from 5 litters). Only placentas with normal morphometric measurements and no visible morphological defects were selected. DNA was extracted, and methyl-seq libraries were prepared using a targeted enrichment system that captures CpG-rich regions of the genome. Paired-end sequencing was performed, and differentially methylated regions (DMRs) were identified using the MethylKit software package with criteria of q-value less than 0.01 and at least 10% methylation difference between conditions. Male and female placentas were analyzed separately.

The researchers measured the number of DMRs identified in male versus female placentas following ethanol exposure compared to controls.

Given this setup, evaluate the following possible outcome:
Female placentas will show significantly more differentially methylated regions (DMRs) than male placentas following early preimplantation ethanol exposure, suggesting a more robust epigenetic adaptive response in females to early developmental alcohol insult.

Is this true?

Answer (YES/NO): YES